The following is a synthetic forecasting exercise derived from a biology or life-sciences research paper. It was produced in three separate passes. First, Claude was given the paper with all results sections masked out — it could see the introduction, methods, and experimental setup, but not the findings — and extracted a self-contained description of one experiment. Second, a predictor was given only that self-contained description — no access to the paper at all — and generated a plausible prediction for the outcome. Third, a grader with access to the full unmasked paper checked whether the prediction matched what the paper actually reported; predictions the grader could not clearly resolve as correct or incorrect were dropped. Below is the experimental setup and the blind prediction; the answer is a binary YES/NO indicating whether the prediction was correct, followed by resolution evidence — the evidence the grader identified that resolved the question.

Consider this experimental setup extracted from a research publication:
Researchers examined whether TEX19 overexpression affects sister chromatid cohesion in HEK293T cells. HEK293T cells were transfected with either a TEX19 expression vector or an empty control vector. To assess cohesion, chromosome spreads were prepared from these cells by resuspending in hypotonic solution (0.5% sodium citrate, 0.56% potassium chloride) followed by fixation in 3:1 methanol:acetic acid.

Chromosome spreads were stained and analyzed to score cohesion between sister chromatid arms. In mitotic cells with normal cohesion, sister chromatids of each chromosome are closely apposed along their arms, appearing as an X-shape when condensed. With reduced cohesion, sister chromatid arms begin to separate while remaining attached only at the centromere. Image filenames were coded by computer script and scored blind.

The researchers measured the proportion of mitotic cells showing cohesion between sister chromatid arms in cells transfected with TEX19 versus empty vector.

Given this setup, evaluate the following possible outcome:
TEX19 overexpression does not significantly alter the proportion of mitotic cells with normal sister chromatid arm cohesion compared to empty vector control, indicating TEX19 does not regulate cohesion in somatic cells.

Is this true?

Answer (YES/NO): NO